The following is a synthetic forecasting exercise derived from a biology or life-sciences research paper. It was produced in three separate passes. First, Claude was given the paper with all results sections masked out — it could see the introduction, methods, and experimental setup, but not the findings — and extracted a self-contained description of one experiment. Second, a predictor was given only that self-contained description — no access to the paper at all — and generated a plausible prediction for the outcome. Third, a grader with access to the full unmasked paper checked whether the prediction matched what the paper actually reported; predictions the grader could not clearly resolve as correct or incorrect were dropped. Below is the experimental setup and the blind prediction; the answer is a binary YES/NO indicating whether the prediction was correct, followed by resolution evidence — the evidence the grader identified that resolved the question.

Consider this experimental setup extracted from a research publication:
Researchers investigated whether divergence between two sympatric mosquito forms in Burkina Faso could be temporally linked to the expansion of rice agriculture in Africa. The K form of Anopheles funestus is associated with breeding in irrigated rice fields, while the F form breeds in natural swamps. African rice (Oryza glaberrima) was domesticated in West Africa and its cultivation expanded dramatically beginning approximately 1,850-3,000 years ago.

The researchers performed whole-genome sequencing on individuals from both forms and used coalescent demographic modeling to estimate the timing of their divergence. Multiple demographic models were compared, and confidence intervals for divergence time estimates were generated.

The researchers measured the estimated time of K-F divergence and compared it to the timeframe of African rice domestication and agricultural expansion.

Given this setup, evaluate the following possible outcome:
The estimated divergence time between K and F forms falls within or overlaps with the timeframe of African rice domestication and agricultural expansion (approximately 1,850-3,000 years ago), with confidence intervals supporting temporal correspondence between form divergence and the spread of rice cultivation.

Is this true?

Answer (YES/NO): NO